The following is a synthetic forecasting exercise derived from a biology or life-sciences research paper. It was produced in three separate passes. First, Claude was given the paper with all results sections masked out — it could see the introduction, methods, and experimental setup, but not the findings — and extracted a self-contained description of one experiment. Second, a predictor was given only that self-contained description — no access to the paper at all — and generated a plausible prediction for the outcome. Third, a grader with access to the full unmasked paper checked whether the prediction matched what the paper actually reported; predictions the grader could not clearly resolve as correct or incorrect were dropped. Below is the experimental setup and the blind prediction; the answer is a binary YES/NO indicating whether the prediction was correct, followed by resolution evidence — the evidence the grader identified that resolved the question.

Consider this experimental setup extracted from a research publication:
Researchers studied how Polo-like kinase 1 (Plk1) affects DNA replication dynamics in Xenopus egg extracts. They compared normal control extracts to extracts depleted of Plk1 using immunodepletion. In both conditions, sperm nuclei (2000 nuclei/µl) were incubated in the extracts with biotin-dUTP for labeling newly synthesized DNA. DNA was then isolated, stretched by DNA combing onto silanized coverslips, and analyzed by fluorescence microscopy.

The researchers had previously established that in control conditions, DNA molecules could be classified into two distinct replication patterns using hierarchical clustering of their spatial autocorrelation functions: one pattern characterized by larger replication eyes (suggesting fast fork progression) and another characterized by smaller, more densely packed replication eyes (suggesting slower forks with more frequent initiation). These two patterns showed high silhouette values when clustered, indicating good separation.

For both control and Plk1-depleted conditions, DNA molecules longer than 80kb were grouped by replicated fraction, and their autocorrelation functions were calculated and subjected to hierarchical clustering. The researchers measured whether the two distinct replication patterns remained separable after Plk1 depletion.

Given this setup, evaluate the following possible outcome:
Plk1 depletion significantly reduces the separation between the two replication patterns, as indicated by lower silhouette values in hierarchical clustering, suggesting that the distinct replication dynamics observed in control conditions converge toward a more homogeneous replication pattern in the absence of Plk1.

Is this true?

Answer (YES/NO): NO